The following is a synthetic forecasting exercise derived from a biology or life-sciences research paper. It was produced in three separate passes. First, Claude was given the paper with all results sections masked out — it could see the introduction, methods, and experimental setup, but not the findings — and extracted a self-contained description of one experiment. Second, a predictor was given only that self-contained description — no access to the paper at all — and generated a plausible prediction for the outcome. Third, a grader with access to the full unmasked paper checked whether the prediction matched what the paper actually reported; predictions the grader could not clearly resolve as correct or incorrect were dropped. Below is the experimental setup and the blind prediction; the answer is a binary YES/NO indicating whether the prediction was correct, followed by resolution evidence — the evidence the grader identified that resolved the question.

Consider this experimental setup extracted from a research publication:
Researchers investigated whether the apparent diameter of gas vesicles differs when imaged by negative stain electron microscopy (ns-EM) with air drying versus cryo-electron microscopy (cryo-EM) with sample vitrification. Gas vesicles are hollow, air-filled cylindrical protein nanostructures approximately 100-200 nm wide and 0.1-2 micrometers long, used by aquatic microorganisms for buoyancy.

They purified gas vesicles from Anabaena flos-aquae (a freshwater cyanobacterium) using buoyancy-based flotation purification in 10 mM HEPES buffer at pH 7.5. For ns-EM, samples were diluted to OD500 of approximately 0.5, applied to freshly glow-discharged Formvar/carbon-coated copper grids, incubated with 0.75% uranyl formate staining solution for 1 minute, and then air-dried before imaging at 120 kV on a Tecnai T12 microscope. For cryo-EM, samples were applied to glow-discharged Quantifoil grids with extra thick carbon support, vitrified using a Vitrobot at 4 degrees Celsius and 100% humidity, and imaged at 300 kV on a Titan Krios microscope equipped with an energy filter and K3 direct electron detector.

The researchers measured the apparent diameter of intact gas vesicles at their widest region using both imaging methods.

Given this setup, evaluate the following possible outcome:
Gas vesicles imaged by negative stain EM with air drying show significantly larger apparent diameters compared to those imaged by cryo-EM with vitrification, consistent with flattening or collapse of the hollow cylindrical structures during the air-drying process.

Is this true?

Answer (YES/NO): YES